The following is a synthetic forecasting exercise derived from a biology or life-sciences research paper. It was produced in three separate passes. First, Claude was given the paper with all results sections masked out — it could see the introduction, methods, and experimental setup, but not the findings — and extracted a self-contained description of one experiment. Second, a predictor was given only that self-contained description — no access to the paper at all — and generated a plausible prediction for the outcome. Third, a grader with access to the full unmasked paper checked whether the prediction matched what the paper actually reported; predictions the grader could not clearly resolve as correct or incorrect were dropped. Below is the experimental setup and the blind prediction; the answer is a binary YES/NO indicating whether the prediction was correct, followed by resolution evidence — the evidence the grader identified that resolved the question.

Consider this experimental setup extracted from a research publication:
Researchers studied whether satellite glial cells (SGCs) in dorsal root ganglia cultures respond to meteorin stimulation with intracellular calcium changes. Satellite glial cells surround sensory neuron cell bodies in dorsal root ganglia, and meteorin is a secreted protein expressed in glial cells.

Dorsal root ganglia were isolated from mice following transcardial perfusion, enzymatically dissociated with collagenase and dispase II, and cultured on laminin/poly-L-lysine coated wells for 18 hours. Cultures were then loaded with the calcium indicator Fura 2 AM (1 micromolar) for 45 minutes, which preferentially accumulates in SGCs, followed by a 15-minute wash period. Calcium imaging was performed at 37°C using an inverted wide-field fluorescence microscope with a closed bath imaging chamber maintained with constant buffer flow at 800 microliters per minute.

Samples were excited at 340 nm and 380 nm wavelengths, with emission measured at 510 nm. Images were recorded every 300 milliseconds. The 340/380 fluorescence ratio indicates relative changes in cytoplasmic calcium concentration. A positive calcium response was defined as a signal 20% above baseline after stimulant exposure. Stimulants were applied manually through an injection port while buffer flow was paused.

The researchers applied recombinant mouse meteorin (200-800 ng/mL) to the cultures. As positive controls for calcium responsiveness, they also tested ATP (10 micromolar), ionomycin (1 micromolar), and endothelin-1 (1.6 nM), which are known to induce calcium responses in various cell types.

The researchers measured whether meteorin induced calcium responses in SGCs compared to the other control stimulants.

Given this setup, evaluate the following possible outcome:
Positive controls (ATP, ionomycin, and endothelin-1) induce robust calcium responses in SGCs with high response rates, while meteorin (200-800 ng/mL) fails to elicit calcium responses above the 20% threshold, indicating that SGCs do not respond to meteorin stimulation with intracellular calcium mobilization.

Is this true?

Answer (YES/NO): NO